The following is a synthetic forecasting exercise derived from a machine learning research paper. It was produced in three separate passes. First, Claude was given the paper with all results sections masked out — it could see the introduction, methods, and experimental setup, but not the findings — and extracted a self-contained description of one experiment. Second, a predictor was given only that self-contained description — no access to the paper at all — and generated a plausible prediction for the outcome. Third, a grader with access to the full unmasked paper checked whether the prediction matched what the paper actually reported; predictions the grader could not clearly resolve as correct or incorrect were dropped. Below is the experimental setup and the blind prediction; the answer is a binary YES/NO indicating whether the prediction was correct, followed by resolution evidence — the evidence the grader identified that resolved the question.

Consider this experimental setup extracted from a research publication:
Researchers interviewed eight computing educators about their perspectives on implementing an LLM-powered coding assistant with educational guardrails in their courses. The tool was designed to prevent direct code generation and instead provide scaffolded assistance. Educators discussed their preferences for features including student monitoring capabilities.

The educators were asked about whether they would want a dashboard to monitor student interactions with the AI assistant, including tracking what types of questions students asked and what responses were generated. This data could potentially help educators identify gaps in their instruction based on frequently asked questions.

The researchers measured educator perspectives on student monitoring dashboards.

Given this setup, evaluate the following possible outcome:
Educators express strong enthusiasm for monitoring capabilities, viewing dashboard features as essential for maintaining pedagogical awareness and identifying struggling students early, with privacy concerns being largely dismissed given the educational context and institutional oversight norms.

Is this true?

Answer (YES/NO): NO